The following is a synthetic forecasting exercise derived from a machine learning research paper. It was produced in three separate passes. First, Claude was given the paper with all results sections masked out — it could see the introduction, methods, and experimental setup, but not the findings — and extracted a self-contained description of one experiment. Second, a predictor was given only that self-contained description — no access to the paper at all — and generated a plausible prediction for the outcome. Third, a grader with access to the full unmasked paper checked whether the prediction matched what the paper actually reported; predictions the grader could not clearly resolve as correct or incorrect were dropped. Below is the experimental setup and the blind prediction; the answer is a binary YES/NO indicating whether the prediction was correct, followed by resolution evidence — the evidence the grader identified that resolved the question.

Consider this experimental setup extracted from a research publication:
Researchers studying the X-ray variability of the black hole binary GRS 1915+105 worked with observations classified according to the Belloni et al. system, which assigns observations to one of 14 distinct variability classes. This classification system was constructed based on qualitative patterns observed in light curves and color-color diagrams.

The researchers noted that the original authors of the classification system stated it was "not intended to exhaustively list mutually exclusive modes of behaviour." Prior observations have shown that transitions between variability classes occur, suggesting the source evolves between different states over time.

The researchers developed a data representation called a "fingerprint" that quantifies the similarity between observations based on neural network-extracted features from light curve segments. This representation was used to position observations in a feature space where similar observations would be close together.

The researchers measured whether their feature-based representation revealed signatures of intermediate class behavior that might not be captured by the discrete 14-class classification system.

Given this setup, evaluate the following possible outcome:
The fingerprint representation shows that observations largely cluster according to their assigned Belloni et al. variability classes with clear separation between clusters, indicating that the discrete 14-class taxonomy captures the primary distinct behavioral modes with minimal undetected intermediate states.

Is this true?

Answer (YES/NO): NO